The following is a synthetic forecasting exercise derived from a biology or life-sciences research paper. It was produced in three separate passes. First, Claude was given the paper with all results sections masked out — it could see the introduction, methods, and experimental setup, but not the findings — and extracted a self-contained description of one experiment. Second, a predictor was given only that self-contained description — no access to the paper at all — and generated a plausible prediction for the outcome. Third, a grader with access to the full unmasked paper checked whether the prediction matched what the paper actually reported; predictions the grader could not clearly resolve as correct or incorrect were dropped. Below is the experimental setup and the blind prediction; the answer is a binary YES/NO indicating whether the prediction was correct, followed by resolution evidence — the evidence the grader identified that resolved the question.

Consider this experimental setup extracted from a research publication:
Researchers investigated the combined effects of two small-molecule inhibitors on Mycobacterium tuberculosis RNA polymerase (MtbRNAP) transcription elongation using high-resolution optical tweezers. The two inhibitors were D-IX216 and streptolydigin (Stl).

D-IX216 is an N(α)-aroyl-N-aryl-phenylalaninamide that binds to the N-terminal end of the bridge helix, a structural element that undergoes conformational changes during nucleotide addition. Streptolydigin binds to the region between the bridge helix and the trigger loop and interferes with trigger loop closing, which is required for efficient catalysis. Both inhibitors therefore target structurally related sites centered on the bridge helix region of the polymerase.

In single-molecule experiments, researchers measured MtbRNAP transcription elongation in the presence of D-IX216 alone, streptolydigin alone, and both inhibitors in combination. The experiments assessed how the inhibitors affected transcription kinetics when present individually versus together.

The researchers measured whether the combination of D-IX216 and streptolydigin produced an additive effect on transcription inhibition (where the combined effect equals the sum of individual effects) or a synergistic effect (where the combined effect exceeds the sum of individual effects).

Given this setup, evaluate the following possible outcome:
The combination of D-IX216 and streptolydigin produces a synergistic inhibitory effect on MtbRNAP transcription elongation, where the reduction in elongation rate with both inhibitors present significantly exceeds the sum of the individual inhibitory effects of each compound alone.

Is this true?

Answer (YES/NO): YES